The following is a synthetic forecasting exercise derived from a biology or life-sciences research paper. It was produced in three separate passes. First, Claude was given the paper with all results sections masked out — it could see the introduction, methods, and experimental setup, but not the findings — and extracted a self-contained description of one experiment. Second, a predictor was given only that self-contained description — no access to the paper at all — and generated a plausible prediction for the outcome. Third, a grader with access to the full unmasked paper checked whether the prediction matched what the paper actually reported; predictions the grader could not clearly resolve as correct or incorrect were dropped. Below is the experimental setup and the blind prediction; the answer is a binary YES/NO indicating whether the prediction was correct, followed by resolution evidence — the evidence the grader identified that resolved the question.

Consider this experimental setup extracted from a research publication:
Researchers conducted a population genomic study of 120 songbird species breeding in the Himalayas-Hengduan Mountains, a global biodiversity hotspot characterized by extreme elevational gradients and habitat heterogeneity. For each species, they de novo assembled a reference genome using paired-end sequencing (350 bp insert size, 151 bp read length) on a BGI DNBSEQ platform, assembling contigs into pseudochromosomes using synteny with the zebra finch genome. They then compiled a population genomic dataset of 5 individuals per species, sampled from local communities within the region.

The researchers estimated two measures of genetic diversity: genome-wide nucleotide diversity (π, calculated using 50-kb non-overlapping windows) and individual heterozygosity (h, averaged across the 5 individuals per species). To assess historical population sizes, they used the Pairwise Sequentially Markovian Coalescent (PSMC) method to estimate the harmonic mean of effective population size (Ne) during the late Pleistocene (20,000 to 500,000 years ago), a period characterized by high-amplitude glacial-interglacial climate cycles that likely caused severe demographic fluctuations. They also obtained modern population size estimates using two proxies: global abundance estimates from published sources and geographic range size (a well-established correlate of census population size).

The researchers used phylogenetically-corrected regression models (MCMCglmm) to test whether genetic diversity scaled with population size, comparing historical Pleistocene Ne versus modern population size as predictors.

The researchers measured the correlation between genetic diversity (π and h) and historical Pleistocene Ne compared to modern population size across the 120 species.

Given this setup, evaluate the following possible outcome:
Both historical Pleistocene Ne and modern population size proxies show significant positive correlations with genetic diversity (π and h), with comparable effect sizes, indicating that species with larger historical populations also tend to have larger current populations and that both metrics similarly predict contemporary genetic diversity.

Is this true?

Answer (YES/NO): NO